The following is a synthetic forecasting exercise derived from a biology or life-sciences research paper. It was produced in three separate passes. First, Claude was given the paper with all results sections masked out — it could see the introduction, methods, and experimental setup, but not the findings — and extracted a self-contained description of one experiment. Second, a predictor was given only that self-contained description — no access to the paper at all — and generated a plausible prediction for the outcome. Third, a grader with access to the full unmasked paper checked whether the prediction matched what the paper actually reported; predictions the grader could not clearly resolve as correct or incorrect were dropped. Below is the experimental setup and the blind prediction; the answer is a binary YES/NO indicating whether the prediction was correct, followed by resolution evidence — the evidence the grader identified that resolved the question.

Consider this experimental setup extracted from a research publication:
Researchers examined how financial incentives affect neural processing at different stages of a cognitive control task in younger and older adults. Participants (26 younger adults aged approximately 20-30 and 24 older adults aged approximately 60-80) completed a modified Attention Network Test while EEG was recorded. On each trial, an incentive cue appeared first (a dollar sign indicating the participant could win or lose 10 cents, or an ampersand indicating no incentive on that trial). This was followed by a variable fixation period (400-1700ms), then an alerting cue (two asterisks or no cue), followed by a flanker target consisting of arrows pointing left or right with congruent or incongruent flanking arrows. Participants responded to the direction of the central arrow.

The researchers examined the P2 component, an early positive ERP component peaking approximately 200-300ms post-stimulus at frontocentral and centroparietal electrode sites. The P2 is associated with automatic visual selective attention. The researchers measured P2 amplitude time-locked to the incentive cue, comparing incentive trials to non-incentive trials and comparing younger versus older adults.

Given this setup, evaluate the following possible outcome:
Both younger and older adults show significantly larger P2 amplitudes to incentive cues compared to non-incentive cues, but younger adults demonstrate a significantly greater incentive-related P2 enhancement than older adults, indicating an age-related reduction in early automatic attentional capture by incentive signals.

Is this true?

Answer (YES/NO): NO